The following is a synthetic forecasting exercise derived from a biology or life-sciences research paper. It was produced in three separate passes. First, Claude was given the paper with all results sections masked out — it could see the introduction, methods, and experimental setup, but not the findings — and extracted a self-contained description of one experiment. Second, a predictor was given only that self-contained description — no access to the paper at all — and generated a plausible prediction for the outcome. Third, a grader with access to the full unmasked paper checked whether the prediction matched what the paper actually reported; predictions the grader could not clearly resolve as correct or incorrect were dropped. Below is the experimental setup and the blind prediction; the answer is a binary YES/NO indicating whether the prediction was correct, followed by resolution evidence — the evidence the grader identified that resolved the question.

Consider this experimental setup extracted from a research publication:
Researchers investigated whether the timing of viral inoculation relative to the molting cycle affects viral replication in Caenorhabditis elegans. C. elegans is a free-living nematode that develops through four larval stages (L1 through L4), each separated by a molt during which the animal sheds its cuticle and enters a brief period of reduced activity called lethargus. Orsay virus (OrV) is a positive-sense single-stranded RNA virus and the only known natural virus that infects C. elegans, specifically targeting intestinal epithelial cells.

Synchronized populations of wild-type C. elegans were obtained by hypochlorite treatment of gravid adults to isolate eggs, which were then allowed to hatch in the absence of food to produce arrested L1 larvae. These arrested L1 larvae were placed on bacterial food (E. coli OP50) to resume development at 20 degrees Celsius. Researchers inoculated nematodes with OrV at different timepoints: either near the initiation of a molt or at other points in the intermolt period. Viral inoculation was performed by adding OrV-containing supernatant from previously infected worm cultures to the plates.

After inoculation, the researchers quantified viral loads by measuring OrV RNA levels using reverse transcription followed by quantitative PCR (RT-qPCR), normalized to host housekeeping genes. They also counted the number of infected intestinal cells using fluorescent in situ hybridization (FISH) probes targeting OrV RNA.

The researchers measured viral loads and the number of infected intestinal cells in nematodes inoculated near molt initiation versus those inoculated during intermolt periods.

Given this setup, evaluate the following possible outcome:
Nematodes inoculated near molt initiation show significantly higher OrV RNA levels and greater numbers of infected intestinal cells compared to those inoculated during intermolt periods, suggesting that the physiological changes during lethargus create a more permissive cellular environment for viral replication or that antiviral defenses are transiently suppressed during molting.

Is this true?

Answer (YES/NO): YES